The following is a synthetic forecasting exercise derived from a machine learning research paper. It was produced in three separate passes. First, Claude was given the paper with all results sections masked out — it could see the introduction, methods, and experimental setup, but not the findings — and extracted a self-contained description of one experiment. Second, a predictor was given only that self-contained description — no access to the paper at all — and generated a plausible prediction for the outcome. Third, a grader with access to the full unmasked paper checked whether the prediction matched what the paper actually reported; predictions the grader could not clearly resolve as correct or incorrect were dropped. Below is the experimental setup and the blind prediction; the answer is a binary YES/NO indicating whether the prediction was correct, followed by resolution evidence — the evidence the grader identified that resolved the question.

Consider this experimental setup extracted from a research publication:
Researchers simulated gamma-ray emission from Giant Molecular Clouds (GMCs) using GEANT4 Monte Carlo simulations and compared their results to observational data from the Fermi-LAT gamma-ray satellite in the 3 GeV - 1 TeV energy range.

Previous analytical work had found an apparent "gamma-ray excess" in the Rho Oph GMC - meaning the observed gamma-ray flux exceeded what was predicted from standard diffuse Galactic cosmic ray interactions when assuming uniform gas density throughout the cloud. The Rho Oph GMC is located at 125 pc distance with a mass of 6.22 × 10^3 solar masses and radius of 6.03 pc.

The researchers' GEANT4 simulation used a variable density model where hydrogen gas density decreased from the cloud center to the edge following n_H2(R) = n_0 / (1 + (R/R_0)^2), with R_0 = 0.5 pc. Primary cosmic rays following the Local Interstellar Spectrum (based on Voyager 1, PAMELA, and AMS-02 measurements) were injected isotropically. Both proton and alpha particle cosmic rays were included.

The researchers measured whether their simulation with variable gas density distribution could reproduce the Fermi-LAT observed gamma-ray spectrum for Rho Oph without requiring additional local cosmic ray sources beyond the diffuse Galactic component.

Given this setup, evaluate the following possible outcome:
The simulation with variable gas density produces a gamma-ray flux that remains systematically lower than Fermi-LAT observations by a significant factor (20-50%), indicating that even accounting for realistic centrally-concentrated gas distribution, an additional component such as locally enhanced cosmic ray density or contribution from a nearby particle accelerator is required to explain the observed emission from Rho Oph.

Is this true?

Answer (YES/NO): NO